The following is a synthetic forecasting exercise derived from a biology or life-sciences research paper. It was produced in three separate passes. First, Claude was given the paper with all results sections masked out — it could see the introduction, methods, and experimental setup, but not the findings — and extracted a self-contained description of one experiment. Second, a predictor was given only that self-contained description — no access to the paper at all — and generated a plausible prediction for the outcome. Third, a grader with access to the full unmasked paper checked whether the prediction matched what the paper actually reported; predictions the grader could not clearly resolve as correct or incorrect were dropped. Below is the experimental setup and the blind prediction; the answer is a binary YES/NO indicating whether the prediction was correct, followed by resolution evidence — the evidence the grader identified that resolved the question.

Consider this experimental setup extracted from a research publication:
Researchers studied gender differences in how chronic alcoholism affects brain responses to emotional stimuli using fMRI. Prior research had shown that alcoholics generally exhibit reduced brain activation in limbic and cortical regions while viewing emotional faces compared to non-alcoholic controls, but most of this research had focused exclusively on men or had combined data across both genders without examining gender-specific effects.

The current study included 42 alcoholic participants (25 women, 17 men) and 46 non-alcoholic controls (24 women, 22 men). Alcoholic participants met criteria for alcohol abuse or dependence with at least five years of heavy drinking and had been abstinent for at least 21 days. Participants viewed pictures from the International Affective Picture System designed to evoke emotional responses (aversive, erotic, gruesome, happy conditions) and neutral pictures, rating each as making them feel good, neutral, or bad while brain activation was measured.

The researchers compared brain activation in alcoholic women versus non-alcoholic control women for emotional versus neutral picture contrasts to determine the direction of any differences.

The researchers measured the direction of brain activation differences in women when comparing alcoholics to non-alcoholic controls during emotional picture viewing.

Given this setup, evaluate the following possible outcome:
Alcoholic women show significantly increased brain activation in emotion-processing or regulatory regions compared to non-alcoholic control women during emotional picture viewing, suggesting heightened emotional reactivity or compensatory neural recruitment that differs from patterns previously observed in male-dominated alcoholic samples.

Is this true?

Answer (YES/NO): YES